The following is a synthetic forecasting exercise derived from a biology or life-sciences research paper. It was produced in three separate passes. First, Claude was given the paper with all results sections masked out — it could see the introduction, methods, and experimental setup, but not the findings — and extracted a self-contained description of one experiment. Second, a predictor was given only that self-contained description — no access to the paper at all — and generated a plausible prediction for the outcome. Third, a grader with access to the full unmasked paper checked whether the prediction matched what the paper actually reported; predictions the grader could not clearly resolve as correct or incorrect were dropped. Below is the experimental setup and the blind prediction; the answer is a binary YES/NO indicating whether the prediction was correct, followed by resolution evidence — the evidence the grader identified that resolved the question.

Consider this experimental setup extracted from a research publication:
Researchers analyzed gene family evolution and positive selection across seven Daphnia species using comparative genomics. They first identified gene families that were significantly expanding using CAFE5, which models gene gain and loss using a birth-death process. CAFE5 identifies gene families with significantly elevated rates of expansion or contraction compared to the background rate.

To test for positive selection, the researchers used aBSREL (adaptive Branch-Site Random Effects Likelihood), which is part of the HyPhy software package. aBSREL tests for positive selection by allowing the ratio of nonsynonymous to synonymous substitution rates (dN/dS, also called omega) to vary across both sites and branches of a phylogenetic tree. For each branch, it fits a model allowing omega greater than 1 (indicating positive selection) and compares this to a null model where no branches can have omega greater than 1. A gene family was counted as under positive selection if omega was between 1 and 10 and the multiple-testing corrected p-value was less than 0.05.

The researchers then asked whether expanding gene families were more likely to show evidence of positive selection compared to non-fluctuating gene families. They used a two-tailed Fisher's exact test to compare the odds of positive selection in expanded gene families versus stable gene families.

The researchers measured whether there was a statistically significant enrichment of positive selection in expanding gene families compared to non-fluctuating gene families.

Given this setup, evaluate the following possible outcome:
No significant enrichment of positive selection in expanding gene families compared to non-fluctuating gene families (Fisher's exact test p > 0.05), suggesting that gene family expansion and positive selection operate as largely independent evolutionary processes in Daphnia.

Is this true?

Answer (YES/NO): NO